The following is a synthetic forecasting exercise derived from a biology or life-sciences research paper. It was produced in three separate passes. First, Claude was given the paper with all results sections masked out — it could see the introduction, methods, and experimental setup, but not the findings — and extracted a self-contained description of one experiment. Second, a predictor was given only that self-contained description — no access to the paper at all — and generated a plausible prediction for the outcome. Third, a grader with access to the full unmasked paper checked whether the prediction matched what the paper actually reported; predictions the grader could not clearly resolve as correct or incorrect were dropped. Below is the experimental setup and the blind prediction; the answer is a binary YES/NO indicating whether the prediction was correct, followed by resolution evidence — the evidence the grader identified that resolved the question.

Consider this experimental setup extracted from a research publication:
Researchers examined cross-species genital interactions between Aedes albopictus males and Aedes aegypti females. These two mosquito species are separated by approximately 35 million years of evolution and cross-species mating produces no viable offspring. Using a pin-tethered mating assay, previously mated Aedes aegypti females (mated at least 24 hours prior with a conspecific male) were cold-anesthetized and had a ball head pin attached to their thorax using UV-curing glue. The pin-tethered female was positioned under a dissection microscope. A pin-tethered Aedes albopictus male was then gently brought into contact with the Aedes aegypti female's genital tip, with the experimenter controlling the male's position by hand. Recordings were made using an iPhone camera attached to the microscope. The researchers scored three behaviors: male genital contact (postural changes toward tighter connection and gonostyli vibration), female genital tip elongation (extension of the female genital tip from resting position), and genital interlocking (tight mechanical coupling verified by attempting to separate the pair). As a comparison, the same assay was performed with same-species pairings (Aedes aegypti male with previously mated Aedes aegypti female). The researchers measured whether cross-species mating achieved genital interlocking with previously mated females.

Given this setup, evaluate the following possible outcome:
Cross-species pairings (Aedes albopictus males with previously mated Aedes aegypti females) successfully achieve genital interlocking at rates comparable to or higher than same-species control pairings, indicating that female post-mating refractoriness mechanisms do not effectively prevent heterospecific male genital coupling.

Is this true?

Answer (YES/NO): YES